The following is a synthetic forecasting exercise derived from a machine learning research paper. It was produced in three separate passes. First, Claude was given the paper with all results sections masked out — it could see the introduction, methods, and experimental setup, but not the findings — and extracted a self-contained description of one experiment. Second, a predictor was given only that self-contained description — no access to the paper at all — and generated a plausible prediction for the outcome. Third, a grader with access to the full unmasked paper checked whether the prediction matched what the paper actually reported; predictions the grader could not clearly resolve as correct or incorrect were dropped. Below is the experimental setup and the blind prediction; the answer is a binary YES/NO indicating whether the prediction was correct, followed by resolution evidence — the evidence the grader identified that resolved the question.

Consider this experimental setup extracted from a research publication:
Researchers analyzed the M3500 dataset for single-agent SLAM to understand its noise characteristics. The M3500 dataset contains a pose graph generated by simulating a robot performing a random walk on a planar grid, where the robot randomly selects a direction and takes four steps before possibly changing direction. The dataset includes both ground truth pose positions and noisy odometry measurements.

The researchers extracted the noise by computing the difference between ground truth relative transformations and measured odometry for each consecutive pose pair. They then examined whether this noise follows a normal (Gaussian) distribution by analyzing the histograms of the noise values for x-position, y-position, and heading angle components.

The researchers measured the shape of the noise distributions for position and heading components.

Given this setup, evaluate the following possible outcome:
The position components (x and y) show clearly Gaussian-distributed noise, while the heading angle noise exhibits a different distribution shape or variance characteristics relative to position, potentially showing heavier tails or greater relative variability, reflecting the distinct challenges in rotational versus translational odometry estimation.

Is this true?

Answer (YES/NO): NO